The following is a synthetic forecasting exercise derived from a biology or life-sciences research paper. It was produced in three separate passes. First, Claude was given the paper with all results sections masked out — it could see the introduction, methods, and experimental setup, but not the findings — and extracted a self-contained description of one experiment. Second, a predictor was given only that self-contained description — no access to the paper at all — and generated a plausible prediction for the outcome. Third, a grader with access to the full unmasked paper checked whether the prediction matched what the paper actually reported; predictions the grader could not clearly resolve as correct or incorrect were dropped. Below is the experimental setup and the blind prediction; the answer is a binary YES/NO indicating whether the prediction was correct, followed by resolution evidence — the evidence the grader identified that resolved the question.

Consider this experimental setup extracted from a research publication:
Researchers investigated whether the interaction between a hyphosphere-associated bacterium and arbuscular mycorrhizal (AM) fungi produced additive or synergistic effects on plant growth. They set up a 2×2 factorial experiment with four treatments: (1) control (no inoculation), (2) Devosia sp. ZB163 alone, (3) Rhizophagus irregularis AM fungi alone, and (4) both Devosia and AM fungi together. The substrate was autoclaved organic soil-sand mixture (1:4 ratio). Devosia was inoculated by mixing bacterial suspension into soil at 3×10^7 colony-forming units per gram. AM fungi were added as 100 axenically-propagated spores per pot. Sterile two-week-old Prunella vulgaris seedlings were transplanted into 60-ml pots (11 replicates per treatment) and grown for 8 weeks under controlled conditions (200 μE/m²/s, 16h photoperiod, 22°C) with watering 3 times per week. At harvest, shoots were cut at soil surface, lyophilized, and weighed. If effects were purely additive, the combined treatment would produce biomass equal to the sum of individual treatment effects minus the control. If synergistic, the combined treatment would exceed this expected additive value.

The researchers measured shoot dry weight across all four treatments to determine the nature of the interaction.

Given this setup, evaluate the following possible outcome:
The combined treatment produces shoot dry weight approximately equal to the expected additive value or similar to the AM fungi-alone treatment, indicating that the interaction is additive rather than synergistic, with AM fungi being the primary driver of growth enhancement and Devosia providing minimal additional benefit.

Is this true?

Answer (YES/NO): NO